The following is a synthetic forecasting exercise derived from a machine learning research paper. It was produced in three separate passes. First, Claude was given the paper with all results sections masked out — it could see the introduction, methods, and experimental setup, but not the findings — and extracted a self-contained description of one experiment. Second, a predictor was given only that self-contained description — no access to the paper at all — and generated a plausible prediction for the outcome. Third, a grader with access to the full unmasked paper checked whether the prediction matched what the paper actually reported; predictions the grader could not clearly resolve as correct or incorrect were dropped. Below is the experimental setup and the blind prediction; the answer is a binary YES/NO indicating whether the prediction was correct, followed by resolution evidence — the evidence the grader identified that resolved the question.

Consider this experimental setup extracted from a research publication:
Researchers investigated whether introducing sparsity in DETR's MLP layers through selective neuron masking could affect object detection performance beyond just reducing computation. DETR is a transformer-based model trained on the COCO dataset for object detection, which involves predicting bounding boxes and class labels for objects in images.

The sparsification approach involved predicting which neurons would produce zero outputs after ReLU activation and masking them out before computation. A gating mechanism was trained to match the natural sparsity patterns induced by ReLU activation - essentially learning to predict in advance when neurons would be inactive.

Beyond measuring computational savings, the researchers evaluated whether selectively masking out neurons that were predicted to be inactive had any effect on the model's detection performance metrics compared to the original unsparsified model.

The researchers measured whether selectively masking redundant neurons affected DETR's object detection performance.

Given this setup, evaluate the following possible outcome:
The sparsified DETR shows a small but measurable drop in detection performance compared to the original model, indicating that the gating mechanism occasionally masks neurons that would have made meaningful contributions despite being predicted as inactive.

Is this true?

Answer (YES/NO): NO